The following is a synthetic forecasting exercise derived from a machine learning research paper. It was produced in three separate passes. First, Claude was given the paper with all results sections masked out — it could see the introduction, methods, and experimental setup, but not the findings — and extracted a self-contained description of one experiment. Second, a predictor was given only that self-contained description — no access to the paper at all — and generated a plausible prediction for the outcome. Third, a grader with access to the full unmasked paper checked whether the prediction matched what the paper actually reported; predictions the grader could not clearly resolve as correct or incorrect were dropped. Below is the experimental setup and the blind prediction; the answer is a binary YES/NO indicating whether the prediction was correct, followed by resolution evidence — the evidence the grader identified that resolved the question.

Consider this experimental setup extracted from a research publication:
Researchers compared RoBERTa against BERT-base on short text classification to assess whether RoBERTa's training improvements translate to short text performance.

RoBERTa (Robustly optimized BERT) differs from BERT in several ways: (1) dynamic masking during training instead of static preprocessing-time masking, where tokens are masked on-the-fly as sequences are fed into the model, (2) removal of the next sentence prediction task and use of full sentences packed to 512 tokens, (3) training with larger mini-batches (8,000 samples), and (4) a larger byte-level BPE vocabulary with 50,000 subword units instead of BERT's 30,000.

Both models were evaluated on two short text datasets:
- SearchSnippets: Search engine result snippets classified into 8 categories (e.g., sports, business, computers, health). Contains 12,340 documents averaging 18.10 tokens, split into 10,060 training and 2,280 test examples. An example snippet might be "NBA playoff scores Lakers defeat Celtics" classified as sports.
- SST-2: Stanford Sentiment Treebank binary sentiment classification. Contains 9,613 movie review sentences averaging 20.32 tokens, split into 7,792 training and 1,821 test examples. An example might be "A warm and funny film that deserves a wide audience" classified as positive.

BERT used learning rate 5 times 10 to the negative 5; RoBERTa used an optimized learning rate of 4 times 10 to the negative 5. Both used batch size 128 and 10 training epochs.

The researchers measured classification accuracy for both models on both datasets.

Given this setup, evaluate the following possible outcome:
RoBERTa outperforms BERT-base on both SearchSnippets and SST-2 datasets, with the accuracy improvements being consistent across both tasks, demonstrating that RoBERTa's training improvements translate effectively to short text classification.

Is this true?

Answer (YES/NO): NO